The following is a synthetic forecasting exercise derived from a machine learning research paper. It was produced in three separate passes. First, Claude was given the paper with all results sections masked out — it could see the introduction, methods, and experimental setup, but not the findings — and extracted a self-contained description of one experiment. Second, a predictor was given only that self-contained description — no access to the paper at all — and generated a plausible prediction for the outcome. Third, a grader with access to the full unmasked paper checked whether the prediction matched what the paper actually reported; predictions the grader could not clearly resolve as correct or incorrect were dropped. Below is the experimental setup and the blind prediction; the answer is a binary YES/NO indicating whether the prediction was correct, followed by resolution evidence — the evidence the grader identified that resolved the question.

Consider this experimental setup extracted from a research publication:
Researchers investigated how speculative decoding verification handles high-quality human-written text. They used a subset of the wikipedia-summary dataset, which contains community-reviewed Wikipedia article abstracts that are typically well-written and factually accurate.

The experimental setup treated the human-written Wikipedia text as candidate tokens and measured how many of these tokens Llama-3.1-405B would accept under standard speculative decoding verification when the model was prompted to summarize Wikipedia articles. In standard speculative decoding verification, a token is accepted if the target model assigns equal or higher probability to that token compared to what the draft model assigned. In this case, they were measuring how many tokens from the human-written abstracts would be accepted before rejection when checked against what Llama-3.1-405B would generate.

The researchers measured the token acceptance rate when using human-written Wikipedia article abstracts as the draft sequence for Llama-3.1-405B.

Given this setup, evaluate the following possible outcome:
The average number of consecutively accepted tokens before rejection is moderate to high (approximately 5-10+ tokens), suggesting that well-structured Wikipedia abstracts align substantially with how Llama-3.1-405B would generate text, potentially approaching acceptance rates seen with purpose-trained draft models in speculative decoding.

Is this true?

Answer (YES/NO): NO